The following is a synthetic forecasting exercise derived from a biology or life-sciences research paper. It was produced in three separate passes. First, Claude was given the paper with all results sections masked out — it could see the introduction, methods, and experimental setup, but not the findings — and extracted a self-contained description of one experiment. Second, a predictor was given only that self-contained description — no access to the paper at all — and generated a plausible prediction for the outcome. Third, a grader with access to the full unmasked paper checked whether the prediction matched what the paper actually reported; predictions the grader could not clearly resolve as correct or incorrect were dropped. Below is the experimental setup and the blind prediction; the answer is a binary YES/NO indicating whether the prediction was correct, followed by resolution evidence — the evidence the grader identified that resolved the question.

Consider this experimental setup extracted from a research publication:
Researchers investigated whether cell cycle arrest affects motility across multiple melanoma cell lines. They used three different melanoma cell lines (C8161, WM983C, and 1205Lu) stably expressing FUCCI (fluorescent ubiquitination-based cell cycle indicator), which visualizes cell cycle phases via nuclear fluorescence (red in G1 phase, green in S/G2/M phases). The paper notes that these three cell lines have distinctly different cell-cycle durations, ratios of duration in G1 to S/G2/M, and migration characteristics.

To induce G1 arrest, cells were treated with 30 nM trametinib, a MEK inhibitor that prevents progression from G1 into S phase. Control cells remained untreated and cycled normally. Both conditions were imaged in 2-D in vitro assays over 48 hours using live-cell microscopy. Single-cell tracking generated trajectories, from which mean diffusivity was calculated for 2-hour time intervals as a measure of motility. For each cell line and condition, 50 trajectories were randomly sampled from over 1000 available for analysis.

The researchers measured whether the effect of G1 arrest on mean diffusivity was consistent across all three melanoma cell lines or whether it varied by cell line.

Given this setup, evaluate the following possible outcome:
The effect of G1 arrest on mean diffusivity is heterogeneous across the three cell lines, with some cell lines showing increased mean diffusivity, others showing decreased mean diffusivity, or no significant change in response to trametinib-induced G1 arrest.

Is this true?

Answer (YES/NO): NO